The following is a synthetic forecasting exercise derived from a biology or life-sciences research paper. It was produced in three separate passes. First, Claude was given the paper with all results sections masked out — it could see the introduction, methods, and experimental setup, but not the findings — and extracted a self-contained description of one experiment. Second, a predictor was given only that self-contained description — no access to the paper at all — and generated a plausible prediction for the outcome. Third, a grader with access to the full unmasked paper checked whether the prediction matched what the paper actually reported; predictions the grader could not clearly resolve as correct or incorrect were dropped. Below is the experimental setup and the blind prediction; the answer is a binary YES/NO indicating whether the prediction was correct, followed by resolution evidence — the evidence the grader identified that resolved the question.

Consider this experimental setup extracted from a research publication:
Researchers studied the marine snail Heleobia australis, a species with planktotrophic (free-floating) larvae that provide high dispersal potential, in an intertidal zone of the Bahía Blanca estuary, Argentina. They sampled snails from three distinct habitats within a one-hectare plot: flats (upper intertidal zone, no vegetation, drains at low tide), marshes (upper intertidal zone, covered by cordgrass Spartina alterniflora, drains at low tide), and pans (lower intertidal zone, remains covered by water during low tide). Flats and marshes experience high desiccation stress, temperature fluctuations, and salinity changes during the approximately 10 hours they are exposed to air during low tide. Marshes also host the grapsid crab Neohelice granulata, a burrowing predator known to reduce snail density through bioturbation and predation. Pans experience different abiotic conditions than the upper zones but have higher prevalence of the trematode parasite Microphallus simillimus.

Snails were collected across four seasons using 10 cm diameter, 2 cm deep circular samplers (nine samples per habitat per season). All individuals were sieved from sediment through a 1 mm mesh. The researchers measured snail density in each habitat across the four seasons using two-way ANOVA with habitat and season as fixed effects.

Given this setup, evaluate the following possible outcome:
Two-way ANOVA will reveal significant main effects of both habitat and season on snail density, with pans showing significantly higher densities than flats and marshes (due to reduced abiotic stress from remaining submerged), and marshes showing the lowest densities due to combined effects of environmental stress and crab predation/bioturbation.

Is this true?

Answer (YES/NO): NO